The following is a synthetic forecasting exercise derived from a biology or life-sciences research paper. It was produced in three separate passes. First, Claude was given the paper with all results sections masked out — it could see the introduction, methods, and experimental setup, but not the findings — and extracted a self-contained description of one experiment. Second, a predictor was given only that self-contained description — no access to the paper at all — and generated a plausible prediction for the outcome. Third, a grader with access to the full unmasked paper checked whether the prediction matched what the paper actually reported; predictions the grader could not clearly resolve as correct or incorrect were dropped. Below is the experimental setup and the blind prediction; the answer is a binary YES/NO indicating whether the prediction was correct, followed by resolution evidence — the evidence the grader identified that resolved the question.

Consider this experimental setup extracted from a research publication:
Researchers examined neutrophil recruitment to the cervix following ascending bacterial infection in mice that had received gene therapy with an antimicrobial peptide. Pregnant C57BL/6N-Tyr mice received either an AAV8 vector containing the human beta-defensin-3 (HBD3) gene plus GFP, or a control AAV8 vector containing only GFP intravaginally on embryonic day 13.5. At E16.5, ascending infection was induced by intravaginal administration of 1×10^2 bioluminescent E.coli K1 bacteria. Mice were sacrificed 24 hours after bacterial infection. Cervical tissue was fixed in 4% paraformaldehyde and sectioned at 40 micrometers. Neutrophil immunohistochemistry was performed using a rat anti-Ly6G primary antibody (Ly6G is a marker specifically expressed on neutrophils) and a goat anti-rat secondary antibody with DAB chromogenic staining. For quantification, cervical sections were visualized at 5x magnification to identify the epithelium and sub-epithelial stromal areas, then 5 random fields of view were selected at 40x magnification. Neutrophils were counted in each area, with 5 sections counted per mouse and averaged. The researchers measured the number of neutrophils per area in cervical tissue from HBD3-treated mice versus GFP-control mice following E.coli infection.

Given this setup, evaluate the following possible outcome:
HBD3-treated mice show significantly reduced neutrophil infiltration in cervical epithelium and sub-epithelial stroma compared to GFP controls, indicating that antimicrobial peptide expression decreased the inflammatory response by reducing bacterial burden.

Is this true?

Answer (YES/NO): NO